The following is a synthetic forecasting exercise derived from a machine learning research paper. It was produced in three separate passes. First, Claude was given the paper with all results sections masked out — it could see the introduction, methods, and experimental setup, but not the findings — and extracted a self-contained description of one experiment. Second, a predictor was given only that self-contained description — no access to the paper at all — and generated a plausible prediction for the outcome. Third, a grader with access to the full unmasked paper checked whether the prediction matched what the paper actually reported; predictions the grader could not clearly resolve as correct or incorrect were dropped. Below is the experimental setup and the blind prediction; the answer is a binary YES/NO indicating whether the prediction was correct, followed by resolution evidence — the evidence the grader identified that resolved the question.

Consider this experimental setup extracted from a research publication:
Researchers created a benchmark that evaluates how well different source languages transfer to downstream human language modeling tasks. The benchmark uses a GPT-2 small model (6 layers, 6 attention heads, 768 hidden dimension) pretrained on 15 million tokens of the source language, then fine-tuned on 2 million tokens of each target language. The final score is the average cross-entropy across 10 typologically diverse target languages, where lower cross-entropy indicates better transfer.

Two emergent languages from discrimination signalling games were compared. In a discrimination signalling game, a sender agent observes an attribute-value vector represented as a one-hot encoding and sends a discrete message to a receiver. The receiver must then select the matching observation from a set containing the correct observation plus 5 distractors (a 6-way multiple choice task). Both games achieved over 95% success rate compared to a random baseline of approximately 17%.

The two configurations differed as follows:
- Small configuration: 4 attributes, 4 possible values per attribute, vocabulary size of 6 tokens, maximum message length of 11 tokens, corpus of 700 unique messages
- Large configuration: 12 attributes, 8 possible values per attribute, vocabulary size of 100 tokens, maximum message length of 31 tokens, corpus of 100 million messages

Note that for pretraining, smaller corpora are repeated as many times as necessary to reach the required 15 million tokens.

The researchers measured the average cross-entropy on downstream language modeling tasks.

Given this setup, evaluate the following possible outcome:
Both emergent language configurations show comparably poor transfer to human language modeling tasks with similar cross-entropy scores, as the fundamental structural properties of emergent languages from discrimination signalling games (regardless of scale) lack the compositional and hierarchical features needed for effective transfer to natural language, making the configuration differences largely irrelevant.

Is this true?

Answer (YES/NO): NO